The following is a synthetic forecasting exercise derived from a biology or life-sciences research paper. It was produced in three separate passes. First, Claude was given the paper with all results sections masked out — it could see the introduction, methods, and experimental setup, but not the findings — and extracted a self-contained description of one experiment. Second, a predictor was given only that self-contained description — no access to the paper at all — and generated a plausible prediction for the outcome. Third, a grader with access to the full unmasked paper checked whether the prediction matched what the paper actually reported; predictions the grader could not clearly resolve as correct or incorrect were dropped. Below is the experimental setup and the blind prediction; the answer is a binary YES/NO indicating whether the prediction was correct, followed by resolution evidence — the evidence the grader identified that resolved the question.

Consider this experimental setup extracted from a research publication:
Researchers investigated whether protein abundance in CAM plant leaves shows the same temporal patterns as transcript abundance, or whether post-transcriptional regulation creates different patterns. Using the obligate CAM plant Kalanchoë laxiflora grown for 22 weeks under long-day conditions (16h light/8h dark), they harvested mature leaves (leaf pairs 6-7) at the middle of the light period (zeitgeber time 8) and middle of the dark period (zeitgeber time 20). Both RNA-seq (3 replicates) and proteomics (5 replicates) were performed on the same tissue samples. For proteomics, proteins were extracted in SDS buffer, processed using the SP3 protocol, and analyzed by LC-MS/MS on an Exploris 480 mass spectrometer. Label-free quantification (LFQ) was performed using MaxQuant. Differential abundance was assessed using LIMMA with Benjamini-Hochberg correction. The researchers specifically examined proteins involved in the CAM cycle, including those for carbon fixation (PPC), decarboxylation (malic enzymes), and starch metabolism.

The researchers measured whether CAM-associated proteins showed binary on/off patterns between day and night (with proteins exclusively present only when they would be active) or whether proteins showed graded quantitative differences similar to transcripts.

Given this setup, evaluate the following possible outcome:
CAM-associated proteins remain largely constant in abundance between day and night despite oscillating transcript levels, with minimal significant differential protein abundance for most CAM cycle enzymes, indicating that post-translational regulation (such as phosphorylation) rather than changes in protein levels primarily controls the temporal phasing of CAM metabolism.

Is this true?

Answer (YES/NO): YES